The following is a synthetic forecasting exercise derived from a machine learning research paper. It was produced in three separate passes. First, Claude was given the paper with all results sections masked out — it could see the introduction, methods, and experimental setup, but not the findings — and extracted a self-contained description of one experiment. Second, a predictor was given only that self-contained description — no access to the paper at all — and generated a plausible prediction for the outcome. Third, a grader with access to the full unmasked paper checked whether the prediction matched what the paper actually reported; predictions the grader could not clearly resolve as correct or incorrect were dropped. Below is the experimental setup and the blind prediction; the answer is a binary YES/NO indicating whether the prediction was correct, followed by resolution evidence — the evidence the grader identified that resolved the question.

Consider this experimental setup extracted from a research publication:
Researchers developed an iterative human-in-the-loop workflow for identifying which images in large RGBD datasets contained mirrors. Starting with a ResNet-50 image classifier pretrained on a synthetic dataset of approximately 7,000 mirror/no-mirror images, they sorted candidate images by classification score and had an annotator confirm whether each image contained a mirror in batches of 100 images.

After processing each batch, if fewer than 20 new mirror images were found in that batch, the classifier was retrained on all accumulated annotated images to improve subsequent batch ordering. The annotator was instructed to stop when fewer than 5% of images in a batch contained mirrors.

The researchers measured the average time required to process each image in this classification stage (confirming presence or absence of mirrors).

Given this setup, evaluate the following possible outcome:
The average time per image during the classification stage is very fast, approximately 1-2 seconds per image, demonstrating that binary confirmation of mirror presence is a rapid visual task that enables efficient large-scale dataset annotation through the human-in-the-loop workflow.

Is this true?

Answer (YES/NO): NO